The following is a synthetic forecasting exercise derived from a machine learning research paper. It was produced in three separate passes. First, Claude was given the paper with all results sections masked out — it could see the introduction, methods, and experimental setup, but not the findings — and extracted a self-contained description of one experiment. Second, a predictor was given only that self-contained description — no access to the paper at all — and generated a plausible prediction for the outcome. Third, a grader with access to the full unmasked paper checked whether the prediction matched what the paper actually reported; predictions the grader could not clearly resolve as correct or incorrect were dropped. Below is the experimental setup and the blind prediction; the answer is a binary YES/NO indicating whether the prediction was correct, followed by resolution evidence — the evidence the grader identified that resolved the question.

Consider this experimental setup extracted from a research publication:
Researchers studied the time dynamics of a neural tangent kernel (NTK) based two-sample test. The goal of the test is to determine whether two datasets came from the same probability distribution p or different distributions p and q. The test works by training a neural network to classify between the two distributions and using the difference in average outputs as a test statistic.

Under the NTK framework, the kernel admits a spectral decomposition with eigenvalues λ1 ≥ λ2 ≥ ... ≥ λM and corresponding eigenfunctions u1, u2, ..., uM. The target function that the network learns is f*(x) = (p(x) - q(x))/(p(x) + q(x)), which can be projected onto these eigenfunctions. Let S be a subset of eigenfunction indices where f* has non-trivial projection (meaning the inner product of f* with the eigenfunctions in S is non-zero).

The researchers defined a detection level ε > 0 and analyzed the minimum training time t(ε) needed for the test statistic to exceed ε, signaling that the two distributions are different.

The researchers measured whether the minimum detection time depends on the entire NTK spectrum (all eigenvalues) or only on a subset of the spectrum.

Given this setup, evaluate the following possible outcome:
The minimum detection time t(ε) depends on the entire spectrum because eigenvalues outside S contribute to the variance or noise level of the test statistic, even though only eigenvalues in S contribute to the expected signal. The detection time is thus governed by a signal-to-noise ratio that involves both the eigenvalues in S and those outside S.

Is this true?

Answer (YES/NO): NO